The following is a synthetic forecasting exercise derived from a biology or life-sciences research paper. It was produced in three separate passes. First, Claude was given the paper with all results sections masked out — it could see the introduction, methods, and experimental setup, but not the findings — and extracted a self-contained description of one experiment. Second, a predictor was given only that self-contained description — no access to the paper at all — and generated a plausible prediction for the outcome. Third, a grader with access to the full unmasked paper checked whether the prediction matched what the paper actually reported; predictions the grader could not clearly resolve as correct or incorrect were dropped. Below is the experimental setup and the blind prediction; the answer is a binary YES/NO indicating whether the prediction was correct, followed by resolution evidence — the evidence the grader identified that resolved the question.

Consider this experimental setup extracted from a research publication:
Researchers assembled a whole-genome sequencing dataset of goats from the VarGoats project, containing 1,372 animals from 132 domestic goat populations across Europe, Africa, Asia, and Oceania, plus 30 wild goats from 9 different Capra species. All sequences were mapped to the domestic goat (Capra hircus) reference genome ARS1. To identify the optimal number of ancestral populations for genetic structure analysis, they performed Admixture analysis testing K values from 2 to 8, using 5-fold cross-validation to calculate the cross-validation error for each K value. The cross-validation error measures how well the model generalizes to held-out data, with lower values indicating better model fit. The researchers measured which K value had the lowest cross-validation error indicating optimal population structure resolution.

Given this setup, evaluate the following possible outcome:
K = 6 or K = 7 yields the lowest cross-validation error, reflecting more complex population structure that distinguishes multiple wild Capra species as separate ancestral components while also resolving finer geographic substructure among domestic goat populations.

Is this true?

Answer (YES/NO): NO